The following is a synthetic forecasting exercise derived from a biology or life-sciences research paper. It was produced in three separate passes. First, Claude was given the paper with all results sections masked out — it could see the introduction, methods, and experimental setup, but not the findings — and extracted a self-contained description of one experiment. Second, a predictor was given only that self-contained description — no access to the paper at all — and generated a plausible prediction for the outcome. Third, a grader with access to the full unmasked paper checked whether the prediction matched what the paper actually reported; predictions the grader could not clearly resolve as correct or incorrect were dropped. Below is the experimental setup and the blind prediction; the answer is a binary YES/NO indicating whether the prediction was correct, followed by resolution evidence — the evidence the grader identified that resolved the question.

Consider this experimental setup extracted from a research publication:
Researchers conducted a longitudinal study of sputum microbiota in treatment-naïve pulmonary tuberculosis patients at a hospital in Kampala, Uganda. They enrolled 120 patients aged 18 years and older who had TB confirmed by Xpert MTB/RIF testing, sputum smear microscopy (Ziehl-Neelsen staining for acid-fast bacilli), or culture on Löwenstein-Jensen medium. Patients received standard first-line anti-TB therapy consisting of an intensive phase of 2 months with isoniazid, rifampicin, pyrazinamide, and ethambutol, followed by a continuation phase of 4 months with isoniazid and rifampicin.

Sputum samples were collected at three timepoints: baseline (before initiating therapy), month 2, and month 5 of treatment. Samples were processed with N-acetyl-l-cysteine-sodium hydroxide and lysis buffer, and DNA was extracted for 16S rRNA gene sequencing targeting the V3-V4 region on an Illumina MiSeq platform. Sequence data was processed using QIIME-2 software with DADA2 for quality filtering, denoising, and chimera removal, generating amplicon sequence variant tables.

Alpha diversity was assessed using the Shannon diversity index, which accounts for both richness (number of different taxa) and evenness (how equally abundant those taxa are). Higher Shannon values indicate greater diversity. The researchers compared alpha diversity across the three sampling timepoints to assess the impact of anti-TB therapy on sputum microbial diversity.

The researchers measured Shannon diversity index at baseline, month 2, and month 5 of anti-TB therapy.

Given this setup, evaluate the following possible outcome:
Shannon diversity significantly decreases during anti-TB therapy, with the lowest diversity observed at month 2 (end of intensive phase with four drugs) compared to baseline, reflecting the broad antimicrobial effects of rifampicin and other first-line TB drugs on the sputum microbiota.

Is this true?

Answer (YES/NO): NO